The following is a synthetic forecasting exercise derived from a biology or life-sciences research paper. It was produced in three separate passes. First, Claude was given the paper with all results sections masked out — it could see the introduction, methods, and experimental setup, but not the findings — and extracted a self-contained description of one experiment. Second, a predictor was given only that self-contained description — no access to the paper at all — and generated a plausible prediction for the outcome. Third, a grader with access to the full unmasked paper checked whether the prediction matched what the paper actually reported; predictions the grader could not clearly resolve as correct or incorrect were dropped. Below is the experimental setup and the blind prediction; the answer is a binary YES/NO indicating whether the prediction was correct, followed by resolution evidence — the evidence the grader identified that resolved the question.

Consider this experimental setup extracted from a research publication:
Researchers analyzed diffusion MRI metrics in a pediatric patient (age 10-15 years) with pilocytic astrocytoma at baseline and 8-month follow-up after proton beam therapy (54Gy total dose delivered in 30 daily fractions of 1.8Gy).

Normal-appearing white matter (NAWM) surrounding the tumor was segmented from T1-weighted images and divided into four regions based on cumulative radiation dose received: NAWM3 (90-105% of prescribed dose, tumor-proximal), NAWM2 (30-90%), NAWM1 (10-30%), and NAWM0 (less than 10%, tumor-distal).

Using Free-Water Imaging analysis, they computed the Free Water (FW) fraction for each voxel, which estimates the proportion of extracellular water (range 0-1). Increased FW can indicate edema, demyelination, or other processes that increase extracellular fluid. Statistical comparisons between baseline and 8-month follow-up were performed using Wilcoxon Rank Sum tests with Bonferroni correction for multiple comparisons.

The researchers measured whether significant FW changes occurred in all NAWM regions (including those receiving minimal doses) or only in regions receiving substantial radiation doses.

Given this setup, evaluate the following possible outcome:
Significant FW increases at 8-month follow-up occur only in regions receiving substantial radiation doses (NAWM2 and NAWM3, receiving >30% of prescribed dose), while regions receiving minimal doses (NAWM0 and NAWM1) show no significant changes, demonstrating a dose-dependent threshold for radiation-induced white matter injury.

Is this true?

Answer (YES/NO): NO